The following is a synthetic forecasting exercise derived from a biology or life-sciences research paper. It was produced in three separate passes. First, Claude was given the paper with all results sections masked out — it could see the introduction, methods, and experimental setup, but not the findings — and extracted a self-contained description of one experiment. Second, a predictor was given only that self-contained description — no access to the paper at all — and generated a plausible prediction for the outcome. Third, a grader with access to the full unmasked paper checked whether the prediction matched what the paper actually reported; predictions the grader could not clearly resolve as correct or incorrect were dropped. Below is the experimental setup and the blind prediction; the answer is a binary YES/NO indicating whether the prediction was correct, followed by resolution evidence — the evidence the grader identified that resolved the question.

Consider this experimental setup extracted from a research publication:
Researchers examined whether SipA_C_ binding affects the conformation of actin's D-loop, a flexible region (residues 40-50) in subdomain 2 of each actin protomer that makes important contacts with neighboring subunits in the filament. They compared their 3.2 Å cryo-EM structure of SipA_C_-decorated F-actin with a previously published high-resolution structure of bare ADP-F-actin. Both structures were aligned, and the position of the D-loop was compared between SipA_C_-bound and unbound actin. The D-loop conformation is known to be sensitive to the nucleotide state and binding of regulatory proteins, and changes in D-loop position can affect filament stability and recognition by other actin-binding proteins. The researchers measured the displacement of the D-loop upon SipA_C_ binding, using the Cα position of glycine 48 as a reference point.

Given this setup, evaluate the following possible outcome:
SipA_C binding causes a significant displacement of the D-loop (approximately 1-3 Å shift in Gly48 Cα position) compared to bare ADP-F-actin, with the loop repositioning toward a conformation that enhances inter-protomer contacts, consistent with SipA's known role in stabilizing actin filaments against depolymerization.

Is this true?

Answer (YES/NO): NO